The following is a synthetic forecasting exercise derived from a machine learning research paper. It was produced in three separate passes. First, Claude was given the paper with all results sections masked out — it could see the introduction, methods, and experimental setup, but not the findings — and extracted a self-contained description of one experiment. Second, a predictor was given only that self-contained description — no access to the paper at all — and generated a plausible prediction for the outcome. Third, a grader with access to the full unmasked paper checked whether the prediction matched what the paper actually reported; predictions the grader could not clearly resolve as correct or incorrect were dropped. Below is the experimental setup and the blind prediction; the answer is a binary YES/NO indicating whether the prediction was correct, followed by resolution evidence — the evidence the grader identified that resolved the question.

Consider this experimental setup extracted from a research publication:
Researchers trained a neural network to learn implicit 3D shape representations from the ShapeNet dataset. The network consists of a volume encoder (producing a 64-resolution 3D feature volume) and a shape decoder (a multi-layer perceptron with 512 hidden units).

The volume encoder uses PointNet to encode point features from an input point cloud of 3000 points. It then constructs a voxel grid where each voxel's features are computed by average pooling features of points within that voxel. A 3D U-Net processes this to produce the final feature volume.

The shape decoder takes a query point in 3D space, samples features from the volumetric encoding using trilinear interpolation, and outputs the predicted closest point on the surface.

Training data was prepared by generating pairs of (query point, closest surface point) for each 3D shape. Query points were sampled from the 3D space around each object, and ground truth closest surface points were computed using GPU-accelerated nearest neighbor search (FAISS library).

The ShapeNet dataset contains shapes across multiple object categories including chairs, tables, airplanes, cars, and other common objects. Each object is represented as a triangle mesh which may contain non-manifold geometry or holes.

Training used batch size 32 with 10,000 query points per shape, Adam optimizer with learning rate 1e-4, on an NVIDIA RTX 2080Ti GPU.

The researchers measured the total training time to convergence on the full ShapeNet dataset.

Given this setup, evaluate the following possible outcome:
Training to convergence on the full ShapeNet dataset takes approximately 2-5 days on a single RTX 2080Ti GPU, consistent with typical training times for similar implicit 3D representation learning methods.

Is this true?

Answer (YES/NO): YES